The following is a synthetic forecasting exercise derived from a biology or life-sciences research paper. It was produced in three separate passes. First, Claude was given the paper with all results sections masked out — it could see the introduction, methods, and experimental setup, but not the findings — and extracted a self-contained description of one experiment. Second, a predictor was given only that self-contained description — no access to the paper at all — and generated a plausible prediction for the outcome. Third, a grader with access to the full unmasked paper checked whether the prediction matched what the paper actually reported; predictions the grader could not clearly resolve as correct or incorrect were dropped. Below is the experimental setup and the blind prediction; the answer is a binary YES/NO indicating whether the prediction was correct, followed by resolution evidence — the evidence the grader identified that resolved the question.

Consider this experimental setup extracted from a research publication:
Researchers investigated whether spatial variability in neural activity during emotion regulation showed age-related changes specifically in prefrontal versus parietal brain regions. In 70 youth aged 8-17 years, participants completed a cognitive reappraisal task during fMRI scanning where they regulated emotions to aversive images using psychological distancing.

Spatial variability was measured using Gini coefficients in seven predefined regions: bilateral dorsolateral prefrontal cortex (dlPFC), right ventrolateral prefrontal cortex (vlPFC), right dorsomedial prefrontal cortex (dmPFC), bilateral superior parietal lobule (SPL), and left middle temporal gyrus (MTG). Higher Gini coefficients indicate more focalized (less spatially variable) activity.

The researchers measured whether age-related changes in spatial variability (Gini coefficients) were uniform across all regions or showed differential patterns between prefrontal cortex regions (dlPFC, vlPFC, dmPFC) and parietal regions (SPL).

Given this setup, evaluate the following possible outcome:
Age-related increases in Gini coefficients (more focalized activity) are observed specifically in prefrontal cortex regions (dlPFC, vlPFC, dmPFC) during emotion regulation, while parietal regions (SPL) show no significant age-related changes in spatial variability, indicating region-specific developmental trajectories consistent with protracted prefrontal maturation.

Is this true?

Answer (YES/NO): NO